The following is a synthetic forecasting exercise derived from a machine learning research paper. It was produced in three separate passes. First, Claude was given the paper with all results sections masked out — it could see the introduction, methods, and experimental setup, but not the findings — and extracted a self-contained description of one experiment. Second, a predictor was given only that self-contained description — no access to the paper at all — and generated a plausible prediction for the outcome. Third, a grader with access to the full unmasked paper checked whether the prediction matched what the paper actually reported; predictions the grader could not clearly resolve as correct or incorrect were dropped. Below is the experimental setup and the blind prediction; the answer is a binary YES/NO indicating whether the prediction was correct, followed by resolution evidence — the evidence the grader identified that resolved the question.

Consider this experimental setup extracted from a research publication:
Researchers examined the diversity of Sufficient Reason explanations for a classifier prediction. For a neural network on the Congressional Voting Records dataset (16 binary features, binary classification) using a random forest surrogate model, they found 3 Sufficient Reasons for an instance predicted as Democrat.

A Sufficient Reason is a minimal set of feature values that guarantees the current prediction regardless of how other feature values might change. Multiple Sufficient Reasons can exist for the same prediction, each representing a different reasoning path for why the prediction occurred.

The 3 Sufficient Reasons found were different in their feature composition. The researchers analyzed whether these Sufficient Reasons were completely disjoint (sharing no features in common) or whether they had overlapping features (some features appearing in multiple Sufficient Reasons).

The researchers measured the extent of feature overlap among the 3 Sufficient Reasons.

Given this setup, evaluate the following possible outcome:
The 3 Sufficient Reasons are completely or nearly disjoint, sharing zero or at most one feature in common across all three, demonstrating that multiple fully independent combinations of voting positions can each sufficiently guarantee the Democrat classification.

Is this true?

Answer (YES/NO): NO